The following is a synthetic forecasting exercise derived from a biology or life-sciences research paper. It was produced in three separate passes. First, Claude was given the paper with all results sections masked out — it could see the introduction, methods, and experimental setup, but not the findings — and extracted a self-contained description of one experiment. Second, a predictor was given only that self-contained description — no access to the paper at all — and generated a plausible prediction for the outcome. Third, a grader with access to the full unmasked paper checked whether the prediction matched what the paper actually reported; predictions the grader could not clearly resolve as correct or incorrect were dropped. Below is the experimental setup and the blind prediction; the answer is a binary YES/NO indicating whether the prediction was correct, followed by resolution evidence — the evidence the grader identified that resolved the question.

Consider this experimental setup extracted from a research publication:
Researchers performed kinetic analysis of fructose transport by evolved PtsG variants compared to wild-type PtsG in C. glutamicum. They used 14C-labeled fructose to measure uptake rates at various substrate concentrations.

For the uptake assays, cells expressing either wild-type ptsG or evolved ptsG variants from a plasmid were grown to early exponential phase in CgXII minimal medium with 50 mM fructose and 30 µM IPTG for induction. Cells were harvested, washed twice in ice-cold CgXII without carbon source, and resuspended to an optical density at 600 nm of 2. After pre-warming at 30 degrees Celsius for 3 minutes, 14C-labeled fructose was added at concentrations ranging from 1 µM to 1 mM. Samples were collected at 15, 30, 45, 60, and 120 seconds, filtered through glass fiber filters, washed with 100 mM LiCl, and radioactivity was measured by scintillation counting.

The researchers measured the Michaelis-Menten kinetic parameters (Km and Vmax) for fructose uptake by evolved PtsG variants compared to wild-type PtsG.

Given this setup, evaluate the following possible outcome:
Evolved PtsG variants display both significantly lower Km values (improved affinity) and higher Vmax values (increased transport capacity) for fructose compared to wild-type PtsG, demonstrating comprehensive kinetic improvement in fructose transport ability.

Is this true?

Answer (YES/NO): NO